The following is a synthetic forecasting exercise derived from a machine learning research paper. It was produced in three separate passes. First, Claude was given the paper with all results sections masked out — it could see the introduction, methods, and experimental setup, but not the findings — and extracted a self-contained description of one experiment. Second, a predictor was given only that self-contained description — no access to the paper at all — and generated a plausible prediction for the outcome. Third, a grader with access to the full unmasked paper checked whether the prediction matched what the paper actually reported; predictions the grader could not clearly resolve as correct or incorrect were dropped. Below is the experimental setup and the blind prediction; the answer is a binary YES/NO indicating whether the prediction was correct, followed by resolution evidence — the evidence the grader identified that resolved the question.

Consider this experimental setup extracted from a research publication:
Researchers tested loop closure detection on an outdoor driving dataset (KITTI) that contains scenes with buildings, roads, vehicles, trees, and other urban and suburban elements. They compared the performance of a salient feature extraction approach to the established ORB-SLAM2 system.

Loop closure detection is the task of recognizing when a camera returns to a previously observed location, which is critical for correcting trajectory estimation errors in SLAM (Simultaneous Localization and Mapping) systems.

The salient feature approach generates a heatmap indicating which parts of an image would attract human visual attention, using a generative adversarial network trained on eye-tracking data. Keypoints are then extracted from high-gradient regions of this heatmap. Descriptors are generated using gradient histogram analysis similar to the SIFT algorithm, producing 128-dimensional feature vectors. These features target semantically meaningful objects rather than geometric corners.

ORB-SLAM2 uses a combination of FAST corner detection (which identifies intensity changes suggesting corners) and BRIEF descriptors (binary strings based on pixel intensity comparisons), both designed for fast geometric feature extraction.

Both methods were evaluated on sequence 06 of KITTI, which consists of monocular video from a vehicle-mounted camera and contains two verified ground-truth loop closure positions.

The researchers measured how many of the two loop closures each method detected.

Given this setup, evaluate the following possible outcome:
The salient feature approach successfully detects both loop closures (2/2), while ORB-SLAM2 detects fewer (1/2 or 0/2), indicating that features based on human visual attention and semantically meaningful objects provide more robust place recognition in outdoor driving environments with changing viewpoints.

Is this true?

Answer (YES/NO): NO